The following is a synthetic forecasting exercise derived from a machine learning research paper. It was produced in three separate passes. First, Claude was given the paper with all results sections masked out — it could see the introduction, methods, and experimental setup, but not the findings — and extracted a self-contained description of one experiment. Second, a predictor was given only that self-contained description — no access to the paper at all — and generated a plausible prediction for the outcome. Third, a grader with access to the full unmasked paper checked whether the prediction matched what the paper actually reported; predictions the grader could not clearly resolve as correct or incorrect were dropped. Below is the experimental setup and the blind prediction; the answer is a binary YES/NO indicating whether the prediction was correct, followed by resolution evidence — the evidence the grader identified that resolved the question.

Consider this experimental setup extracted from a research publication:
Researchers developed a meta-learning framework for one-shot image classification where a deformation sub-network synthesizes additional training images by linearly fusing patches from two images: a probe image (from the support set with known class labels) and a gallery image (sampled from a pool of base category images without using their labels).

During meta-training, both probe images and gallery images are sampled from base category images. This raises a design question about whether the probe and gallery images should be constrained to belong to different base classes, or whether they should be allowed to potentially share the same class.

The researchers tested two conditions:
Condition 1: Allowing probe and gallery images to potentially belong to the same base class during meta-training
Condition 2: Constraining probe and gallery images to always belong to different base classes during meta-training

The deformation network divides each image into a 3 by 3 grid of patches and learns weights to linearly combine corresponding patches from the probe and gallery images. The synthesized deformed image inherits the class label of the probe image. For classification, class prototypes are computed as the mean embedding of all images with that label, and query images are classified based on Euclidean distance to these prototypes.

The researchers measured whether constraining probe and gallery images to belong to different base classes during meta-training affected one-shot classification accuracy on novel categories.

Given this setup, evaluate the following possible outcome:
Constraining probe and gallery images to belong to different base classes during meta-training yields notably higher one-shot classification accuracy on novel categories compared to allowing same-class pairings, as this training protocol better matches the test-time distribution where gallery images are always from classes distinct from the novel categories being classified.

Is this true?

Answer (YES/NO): NO